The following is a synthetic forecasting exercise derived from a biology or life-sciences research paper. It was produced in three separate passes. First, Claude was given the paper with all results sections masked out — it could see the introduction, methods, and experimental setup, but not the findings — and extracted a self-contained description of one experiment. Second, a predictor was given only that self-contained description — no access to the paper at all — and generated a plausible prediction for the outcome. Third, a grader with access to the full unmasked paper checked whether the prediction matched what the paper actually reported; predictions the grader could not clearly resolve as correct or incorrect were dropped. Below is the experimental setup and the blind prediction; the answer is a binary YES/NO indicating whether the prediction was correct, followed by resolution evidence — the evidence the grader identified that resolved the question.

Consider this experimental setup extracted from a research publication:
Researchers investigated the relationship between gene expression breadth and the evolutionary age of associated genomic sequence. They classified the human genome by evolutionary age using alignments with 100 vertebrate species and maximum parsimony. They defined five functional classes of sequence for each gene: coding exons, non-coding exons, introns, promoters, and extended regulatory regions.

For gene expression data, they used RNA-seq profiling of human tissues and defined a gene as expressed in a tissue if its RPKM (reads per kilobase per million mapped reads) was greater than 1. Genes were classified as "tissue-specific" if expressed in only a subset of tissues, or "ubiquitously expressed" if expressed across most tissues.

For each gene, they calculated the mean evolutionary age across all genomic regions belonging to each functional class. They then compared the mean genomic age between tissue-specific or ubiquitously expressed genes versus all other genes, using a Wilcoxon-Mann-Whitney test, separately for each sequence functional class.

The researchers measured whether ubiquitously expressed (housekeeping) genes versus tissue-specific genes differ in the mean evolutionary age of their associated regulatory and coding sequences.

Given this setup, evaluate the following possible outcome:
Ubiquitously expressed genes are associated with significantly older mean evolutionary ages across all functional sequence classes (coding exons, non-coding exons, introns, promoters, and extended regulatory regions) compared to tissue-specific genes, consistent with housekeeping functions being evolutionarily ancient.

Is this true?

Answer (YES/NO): NO